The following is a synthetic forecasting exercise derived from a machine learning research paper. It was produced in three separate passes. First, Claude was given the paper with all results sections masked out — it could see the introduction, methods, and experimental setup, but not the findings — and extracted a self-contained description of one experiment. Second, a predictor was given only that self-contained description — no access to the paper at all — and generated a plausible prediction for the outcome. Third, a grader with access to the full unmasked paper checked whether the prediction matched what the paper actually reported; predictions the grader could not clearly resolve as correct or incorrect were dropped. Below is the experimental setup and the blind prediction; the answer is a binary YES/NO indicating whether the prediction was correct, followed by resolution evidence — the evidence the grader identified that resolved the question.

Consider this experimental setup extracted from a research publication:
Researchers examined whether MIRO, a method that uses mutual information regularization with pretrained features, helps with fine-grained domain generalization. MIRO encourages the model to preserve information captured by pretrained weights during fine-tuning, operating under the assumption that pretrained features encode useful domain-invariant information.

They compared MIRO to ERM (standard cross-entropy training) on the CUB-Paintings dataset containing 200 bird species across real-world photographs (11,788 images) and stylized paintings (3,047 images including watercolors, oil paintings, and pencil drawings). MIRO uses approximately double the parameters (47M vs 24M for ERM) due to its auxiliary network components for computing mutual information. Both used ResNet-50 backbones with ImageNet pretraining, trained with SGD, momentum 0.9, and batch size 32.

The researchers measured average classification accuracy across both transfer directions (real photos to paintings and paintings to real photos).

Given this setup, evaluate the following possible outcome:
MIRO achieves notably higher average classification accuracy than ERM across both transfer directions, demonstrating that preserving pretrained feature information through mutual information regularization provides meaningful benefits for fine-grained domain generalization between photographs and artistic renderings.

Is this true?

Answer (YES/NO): NO